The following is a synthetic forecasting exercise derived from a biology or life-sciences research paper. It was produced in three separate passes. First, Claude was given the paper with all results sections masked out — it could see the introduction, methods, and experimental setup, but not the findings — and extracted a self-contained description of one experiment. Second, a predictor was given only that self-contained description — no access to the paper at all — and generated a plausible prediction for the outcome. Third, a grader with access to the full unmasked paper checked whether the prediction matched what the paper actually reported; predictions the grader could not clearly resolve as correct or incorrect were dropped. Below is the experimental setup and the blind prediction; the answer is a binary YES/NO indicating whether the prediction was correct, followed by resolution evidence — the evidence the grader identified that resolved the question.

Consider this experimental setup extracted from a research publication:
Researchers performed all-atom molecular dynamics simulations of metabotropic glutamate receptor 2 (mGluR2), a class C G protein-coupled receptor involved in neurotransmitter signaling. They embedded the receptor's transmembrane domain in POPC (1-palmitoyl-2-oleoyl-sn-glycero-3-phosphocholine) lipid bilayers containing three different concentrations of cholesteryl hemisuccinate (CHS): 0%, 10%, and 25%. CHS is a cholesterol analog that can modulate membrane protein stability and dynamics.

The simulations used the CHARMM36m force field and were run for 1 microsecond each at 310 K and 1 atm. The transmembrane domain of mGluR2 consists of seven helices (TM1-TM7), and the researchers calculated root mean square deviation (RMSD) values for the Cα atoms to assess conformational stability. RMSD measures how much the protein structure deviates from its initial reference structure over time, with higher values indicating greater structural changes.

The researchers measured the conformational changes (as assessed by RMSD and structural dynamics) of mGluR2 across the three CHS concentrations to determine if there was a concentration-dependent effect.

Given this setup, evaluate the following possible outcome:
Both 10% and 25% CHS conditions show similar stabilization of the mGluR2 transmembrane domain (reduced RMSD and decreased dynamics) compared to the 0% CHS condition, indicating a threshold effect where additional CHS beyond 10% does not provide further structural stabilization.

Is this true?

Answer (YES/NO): NO